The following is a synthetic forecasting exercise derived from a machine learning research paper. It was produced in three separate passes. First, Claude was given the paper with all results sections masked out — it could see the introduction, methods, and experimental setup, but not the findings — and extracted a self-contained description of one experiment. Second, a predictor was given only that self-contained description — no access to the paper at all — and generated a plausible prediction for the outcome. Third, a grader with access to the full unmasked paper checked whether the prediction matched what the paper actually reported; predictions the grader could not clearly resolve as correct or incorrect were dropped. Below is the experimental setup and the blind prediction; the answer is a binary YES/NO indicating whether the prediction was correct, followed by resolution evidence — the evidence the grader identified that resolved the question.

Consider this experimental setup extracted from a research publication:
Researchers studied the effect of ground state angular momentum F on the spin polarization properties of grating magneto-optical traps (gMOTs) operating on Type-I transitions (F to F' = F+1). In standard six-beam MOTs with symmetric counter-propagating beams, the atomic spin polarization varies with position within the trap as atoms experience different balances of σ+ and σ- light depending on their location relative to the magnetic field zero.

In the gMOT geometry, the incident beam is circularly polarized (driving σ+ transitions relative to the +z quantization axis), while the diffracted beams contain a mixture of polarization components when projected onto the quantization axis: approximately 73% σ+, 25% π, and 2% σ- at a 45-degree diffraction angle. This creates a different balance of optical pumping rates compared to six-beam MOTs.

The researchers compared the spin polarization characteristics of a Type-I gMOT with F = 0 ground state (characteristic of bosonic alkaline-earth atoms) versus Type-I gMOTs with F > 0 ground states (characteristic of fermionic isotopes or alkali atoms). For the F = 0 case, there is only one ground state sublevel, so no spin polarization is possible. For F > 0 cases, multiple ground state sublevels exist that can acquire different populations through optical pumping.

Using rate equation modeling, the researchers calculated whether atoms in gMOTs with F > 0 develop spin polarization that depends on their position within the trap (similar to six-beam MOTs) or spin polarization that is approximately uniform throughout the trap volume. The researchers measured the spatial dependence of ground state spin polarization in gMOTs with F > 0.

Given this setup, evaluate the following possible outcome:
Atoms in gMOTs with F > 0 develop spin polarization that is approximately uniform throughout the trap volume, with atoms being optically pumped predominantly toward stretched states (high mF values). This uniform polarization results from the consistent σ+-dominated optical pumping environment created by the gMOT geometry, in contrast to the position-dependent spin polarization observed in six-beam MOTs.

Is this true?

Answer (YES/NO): YES